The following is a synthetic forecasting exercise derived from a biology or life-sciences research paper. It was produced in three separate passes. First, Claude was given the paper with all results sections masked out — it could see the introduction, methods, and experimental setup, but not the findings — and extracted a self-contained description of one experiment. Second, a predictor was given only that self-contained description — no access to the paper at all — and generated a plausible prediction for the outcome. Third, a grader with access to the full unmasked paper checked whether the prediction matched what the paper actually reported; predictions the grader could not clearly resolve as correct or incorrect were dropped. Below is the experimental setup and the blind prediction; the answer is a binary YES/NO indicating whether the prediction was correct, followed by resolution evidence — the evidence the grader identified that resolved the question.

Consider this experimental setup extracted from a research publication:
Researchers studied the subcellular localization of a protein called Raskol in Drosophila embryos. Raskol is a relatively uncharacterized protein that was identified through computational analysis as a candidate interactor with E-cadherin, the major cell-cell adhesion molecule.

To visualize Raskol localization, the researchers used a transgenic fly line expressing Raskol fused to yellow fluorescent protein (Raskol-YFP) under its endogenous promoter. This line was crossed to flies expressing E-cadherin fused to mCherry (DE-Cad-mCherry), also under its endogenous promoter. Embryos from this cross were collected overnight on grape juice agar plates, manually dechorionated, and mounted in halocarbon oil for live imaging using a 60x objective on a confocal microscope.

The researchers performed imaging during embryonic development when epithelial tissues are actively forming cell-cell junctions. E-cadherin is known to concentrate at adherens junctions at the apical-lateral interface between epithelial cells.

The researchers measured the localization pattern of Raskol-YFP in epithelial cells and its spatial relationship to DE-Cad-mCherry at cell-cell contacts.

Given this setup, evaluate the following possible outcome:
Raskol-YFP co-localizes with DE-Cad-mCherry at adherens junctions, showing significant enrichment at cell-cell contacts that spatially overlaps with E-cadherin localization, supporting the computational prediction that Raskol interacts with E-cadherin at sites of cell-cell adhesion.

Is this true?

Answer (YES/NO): YES